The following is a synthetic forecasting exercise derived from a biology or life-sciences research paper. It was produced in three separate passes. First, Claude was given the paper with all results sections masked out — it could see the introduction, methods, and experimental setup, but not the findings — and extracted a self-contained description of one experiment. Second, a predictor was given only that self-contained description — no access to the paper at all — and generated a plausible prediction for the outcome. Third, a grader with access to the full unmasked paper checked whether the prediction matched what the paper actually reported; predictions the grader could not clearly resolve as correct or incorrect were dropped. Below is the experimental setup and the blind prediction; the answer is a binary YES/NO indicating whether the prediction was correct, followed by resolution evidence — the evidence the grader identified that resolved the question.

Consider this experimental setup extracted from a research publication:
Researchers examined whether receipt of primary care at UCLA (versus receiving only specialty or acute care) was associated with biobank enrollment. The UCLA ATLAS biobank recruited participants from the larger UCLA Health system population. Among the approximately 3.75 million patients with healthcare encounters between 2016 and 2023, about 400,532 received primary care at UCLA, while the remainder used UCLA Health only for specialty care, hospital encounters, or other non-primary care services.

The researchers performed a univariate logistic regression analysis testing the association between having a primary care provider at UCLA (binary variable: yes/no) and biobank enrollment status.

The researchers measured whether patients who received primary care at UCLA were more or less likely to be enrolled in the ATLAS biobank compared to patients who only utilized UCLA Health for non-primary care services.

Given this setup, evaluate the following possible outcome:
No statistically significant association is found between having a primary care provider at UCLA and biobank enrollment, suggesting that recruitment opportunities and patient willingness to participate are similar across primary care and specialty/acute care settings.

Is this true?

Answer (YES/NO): NO